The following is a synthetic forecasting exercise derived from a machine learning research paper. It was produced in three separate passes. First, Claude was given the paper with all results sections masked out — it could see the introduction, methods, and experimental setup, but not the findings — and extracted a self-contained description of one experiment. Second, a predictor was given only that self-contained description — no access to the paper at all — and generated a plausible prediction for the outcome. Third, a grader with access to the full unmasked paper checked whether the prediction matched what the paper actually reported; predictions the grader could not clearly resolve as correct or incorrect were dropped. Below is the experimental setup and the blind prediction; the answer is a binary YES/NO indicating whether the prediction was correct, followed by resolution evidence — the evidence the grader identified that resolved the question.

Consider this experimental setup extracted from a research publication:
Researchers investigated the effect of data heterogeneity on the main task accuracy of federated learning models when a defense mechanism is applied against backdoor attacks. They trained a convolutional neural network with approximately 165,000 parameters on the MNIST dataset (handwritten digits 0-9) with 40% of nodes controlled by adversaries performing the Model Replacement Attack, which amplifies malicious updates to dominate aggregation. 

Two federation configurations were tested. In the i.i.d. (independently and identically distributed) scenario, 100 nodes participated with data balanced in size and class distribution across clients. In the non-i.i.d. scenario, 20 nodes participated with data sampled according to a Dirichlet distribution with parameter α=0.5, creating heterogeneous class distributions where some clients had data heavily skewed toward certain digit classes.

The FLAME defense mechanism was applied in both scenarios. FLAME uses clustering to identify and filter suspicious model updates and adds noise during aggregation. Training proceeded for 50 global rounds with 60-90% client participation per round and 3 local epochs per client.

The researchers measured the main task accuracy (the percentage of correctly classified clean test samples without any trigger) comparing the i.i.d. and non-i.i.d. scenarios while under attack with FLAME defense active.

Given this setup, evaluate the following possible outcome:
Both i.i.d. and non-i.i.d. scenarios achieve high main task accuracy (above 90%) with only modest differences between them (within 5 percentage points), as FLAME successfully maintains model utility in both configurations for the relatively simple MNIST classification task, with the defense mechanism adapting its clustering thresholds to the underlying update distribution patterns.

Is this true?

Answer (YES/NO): YES